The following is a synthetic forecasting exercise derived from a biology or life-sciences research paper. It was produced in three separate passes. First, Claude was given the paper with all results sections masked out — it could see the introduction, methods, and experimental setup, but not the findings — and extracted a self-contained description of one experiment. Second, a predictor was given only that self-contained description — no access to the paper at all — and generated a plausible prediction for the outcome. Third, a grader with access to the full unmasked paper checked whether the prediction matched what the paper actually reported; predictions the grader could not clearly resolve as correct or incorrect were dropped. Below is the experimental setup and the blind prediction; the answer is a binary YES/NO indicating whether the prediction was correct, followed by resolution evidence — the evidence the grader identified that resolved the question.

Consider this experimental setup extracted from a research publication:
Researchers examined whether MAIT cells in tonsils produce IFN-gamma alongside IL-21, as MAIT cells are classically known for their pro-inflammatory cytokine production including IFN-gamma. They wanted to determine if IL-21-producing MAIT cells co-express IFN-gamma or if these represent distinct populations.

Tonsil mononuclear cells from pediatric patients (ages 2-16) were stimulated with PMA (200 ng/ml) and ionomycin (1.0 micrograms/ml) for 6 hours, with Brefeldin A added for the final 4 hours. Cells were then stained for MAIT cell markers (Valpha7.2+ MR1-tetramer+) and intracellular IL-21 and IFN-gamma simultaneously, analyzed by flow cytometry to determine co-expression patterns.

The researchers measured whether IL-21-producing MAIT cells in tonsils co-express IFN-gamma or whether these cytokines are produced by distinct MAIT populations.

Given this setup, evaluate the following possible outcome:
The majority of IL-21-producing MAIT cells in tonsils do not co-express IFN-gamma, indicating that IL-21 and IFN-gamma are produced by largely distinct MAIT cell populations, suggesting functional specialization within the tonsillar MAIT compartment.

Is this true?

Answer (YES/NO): YES